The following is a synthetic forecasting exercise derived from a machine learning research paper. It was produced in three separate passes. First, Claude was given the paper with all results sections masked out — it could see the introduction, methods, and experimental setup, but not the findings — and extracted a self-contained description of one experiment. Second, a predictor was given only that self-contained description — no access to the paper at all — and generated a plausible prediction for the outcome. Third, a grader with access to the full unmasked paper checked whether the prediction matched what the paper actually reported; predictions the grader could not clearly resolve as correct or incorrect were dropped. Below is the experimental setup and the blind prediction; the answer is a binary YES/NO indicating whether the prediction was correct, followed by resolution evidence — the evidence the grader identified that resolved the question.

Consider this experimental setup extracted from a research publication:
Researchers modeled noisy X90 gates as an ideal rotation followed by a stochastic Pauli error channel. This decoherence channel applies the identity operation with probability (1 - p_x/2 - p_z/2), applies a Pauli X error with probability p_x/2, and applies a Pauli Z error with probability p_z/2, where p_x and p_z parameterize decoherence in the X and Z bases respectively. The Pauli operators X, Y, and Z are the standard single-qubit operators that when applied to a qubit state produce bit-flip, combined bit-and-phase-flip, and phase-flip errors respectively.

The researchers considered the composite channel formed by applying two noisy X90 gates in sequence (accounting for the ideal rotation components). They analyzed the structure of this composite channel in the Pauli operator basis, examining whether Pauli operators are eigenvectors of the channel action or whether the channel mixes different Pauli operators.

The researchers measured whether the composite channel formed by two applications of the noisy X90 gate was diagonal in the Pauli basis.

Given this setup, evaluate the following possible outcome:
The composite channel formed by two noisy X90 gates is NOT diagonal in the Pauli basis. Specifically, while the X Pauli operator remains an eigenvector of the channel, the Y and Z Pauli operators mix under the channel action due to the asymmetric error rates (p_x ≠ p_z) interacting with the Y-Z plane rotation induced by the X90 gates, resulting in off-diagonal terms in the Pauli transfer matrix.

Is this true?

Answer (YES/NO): NO